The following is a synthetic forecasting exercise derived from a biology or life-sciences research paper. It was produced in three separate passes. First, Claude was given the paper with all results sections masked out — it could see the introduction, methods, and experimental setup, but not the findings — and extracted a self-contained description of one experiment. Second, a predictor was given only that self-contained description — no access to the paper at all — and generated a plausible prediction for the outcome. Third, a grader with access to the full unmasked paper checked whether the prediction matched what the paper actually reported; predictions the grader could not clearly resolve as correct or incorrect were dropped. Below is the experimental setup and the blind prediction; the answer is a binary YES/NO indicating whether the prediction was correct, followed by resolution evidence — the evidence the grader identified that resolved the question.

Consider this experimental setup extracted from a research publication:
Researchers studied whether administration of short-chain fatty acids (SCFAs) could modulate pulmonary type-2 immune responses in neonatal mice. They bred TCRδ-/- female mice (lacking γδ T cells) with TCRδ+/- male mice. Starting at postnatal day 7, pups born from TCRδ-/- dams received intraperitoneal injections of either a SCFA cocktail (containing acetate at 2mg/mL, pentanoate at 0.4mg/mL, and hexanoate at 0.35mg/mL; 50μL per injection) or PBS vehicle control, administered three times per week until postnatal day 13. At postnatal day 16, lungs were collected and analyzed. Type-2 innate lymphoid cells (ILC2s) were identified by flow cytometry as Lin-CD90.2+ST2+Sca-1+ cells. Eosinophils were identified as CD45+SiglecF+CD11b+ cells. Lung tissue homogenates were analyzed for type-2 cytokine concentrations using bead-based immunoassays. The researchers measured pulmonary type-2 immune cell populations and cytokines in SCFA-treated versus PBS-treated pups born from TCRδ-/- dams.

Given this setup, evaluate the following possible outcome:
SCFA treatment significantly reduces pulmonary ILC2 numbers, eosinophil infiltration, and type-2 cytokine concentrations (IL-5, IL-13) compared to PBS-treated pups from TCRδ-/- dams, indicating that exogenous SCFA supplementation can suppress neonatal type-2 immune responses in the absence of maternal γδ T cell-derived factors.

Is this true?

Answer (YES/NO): NO